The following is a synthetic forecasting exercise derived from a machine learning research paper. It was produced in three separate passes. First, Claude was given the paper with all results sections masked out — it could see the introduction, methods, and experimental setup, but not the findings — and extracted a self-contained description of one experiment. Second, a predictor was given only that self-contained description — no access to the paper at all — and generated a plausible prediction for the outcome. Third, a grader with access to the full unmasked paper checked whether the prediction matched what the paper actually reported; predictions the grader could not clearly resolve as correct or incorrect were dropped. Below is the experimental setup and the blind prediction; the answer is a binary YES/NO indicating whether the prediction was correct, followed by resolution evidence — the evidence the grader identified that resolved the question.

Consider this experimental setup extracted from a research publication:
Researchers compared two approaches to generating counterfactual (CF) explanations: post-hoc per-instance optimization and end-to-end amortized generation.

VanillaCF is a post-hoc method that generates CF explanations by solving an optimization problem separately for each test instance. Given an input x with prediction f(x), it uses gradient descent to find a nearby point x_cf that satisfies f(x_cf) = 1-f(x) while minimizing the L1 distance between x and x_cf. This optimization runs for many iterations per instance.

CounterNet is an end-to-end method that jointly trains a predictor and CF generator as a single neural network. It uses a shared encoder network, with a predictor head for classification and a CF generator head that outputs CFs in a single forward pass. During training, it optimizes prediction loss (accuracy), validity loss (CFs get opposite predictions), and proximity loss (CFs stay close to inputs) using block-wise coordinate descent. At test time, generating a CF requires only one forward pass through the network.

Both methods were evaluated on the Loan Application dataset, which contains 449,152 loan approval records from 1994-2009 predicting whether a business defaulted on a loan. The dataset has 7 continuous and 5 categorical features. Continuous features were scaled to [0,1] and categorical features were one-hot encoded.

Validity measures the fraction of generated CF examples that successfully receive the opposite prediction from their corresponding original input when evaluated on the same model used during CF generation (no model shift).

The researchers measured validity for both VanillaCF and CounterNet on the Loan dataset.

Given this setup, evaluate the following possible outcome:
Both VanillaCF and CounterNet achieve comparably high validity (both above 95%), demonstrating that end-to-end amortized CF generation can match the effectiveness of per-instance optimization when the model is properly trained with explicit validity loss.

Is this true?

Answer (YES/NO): NO